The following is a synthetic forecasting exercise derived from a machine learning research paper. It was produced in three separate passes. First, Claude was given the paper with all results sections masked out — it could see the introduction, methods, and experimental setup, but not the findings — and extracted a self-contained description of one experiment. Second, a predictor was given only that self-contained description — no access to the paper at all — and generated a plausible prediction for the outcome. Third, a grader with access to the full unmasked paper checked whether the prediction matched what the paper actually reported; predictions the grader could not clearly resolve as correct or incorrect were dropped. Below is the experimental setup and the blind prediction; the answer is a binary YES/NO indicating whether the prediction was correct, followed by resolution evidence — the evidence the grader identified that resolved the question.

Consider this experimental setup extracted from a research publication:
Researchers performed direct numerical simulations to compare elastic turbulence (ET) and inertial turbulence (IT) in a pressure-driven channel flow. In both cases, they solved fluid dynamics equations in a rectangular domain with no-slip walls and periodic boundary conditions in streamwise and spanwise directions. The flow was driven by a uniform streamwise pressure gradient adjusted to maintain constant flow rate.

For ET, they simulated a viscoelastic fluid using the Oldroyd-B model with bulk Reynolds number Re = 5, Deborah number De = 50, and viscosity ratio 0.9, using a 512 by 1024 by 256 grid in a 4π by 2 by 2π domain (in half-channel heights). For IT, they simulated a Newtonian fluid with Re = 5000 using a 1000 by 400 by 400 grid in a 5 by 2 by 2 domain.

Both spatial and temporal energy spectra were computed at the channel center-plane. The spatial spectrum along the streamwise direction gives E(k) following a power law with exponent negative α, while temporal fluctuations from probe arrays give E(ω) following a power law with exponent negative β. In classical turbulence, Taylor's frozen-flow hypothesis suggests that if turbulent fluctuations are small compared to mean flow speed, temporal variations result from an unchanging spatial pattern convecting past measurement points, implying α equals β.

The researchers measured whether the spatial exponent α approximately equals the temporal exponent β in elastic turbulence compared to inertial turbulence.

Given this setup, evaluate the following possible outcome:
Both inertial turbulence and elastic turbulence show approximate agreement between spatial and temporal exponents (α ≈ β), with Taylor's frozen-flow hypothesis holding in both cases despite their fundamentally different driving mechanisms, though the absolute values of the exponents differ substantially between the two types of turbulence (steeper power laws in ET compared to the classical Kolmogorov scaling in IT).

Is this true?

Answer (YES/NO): NO